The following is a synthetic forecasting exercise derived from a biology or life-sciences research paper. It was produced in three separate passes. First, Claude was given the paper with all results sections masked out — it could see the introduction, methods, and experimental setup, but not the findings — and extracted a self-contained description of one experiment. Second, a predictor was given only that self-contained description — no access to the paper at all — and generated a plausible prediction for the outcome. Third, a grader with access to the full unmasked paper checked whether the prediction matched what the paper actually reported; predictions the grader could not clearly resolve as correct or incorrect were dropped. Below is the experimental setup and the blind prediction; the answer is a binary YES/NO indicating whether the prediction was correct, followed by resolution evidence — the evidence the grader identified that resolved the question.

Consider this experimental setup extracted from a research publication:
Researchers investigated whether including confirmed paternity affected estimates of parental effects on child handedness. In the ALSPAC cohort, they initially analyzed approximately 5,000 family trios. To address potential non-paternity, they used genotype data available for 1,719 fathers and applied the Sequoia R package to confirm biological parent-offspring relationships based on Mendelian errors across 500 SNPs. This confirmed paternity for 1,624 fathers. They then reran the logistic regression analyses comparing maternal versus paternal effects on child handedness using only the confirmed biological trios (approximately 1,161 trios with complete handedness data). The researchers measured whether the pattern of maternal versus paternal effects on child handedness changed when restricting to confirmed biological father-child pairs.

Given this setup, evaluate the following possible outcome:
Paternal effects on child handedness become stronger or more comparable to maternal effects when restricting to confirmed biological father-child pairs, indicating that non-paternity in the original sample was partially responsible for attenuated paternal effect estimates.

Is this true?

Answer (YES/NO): NO